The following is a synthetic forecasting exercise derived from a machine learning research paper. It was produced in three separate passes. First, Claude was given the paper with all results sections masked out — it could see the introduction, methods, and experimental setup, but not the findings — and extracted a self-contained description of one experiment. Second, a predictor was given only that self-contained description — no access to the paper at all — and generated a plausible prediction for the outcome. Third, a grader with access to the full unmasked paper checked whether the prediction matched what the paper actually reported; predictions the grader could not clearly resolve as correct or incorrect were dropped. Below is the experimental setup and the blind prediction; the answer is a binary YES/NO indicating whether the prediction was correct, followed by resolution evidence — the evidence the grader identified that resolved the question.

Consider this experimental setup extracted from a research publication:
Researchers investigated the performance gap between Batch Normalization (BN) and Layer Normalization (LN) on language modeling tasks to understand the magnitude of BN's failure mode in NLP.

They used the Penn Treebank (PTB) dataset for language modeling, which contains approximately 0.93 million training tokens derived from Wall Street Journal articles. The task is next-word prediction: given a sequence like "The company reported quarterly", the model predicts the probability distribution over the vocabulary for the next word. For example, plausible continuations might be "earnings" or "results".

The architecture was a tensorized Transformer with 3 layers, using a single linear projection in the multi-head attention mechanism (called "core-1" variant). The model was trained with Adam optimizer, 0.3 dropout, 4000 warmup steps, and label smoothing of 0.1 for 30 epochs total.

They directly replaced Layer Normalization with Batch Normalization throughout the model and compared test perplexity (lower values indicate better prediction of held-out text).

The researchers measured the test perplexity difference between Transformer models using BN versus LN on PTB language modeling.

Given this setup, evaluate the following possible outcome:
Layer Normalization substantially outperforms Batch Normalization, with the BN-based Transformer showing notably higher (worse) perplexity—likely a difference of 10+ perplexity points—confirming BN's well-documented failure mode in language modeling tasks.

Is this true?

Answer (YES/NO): NO